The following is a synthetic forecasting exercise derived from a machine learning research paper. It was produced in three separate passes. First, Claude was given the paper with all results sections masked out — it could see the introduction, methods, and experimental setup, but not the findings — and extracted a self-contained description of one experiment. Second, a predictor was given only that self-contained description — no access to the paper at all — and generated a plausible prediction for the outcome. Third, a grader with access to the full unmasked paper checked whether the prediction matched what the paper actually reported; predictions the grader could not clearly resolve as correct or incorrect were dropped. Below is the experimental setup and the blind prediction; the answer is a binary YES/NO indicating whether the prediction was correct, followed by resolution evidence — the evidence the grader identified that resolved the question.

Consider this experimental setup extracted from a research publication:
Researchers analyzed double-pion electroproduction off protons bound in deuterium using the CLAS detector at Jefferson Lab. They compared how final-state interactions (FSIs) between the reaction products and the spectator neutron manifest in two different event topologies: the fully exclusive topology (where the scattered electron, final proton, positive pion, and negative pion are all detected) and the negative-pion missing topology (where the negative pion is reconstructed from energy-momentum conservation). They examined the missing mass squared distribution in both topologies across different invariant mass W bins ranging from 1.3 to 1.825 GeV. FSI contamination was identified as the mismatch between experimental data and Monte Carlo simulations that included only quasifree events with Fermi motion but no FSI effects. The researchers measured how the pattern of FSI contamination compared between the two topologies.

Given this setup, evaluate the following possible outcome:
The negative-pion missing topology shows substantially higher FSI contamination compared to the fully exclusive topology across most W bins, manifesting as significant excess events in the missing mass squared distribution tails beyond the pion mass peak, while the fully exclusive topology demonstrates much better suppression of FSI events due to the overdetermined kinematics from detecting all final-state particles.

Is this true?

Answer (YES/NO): NO